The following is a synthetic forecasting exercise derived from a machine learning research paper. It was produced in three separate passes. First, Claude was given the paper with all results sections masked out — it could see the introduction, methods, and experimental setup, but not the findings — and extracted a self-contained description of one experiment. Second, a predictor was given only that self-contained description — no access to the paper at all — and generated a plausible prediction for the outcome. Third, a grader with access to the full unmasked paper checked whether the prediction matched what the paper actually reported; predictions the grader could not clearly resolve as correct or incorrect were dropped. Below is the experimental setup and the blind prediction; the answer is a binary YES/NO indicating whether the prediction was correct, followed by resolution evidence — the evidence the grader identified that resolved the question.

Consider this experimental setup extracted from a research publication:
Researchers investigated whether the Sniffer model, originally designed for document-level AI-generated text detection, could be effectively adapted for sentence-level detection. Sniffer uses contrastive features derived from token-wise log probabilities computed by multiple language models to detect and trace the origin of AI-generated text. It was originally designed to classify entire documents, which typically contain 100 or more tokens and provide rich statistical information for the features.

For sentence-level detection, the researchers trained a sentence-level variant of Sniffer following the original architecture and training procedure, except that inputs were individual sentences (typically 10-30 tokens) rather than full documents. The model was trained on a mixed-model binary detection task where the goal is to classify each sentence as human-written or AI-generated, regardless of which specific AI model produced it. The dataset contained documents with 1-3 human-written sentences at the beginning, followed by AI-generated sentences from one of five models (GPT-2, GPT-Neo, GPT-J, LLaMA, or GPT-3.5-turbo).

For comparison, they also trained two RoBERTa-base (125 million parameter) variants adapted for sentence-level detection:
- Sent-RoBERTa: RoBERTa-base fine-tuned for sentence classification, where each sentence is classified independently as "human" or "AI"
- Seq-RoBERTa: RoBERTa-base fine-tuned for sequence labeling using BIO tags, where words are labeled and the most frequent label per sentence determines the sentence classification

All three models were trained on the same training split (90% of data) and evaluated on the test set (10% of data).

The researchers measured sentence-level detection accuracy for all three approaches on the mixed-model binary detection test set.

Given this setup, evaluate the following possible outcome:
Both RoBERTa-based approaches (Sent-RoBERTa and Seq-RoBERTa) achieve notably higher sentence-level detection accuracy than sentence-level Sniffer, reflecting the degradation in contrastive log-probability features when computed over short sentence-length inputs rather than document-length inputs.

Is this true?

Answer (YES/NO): YES